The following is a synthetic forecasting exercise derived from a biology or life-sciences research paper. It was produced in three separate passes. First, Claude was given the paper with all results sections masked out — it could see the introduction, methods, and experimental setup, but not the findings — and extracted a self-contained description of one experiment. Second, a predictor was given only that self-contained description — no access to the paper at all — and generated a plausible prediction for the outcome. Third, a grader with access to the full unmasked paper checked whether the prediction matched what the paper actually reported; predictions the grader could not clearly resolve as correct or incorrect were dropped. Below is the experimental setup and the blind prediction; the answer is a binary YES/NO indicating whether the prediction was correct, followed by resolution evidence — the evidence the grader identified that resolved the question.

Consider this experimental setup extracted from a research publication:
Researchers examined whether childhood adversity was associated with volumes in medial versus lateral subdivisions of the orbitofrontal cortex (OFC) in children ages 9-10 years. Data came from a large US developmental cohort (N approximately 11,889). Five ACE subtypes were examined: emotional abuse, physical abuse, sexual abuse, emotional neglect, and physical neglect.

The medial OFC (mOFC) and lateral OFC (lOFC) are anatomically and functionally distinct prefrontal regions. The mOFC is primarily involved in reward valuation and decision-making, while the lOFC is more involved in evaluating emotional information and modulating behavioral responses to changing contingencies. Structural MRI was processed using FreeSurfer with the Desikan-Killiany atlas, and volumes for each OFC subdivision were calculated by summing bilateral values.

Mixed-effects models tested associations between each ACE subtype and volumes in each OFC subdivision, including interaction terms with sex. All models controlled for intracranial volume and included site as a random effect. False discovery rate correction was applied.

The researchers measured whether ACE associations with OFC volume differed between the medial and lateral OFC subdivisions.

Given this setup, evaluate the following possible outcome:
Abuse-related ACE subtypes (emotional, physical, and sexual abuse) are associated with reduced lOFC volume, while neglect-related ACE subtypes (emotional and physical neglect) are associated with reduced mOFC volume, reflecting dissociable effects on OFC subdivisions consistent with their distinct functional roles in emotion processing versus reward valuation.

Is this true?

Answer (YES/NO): NO